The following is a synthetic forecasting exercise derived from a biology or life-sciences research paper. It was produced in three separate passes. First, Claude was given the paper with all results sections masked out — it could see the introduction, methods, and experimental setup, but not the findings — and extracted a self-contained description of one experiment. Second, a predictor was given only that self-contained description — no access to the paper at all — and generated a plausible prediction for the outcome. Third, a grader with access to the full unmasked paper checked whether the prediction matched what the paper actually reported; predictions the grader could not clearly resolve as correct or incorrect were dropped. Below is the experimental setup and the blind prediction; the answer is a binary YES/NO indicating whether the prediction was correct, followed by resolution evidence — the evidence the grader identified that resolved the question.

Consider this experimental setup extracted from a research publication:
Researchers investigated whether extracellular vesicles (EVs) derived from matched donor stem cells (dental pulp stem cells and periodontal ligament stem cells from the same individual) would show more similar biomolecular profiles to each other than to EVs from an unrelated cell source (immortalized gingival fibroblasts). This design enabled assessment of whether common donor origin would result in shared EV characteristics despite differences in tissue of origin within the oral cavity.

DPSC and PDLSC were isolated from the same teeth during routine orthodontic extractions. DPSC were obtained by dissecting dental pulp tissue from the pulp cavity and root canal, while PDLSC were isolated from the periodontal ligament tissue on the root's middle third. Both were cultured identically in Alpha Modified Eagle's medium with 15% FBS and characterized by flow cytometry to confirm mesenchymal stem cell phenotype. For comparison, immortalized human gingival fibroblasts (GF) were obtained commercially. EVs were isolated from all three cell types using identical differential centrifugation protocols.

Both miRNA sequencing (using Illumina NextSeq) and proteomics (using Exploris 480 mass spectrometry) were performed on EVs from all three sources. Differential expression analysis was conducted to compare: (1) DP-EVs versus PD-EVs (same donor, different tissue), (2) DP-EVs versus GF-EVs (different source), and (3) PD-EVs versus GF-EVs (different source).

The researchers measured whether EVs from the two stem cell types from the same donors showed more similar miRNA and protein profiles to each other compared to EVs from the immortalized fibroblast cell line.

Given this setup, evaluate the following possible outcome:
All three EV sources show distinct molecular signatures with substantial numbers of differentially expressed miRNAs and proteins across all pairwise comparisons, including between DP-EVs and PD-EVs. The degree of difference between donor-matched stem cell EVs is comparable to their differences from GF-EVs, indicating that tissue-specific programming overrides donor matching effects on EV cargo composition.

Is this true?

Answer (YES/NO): NO